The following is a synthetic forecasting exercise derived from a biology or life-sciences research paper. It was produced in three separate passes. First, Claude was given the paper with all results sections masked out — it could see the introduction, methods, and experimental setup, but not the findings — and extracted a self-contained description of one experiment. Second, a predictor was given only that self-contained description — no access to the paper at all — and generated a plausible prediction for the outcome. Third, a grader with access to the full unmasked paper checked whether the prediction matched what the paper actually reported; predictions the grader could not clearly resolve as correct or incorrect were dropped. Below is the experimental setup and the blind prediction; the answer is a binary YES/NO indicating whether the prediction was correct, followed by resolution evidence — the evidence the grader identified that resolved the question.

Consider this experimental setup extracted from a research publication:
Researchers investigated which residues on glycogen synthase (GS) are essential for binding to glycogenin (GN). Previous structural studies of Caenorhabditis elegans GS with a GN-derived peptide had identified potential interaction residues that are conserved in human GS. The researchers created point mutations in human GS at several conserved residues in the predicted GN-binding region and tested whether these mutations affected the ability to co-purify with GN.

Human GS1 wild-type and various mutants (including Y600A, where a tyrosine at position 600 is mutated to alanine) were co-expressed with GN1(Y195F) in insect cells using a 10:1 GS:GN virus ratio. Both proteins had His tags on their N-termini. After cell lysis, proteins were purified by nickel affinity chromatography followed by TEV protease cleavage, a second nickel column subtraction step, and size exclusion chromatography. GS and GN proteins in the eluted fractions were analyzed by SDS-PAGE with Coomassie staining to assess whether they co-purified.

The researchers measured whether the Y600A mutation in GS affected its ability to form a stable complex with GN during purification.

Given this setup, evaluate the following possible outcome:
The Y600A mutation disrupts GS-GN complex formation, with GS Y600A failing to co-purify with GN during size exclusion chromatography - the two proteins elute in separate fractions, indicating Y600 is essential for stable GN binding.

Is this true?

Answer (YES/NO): NO